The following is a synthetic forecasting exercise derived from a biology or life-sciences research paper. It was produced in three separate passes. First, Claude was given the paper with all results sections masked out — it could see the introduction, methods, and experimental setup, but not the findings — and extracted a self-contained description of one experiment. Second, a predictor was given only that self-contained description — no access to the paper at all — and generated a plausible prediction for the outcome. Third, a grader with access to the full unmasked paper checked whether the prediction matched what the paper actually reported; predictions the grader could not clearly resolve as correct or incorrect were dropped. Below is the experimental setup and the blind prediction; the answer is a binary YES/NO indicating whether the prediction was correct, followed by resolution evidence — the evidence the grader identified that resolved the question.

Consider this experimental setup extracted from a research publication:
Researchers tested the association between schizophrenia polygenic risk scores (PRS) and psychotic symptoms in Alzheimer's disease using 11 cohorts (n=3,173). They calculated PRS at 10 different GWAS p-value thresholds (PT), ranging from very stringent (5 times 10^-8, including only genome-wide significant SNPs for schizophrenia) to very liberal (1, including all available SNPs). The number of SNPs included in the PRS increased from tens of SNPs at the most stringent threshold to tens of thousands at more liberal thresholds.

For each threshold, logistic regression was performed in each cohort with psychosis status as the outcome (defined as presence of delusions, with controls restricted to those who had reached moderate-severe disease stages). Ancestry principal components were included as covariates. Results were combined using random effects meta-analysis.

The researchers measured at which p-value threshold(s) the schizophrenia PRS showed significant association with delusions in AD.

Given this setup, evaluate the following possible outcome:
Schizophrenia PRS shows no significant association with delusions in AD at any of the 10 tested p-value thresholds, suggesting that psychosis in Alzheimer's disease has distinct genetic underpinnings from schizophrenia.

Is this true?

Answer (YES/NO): NO